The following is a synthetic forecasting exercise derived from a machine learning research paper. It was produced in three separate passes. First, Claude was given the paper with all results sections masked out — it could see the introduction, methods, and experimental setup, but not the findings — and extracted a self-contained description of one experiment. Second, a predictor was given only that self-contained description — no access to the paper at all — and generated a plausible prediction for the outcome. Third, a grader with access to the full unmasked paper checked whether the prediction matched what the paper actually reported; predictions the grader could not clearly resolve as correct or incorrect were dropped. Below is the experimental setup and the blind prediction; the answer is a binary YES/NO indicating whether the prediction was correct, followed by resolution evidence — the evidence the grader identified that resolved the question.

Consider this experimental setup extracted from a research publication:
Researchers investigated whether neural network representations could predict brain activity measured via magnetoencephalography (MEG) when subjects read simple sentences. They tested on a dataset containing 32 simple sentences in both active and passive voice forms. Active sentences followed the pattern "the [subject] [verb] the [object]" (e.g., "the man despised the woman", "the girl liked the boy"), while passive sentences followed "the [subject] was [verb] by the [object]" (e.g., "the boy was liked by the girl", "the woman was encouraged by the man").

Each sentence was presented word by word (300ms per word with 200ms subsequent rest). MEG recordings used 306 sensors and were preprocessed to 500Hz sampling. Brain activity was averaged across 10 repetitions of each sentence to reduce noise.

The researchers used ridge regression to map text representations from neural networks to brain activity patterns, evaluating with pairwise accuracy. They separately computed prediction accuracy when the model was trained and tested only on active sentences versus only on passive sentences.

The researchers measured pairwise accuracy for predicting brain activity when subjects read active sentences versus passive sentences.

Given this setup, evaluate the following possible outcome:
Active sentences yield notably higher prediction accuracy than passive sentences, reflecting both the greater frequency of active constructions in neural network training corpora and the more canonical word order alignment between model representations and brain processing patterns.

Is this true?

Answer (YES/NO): NO